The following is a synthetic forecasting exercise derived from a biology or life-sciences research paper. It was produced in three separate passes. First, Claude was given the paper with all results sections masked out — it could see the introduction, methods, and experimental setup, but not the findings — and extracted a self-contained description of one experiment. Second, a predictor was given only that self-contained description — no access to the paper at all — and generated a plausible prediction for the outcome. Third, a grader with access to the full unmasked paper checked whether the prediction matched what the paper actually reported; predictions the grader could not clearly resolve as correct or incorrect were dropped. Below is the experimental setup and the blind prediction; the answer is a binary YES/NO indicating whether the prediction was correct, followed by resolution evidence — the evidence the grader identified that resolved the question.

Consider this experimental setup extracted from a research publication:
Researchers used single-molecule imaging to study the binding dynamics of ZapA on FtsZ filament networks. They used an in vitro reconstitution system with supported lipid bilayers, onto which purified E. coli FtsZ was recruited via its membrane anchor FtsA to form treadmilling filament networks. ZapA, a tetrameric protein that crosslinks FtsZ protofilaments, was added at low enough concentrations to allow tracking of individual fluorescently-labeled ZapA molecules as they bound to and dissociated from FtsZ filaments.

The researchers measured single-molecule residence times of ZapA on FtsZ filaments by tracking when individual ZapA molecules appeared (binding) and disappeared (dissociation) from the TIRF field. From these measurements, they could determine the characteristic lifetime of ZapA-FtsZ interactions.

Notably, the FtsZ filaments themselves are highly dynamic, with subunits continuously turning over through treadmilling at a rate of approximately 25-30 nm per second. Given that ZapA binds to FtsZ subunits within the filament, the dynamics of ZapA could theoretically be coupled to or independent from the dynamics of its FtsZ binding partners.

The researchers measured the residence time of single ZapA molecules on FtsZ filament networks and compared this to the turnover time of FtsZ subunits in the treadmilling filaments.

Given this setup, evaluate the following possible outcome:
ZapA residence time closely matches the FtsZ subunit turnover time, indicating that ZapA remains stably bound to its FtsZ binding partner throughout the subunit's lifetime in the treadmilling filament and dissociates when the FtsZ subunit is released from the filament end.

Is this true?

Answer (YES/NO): NO